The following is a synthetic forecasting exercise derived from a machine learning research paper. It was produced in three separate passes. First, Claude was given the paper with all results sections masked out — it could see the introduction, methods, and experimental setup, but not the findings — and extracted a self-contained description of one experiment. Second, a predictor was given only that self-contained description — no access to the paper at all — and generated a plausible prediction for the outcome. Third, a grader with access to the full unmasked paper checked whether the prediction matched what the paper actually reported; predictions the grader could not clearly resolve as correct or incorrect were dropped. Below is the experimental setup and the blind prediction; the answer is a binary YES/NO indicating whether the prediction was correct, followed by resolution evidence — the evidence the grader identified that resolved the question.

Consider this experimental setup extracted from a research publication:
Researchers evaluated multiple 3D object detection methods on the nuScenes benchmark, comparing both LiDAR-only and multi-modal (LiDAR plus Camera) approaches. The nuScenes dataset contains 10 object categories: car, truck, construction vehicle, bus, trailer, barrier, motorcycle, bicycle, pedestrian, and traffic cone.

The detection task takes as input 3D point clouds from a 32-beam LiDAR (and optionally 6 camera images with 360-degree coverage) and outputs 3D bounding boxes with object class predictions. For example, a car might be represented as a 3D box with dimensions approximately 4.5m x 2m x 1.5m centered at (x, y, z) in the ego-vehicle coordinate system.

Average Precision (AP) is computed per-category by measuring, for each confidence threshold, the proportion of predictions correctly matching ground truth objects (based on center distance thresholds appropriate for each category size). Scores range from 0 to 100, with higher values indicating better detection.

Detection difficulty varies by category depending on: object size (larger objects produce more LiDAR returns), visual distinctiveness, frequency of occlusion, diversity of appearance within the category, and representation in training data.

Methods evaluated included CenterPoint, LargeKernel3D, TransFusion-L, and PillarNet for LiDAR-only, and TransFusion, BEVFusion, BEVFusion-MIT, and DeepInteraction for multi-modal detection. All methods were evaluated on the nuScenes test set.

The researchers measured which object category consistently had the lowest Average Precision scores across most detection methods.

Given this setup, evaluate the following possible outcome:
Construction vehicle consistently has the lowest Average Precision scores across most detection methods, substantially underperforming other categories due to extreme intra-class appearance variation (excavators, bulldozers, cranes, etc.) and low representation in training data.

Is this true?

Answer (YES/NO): YES